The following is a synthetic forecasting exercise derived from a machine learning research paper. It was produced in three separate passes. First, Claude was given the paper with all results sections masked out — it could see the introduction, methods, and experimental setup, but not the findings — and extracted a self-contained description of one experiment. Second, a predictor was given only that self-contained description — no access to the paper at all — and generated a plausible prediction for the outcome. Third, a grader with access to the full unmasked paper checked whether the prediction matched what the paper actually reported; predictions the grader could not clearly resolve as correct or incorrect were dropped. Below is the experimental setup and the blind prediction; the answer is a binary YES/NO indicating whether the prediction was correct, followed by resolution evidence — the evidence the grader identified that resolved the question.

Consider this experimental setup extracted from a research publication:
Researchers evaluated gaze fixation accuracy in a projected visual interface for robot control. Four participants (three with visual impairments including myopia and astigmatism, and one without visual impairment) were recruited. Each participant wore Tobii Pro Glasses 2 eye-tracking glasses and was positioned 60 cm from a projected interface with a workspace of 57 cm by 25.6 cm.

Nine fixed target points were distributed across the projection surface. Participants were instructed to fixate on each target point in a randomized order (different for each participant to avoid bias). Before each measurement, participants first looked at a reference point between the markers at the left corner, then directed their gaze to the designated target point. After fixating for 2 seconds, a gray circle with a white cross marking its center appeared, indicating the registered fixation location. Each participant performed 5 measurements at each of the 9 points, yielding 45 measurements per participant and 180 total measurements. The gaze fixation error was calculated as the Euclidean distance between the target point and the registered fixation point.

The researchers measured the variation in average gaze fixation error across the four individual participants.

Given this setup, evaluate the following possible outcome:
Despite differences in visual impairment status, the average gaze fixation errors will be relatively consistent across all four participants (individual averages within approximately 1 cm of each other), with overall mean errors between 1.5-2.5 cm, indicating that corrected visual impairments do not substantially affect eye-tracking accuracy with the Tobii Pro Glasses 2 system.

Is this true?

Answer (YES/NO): NO